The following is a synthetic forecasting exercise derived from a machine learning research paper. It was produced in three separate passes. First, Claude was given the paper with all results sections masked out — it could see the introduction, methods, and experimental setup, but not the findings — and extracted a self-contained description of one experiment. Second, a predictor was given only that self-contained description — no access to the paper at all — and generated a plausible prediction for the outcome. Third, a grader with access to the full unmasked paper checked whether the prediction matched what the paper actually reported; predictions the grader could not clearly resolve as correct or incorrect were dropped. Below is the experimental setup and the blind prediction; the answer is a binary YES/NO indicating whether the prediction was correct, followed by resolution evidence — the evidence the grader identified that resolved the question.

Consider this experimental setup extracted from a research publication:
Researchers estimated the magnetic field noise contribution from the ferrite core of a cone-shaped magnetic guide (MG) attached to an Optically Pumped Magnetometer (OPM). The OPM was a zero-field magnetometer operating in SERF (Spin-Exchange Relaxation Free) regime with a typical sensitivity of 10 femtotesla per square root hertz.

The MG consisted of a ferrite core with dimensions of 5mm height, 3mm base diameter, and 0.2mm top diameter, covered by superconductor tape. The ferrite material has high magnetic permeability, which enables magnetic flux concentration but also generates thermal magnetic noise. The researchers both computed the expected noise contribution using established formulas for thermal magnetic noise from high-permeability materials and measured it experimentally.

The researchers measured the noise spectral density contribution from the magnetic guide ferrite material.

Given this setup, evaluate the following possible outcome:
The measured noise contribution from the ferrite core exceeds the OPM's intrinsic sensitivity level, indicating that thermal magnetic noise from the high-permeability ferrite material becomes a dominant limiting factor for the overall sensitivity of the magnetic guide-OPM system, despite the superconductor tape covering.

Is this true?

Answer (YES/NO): NO